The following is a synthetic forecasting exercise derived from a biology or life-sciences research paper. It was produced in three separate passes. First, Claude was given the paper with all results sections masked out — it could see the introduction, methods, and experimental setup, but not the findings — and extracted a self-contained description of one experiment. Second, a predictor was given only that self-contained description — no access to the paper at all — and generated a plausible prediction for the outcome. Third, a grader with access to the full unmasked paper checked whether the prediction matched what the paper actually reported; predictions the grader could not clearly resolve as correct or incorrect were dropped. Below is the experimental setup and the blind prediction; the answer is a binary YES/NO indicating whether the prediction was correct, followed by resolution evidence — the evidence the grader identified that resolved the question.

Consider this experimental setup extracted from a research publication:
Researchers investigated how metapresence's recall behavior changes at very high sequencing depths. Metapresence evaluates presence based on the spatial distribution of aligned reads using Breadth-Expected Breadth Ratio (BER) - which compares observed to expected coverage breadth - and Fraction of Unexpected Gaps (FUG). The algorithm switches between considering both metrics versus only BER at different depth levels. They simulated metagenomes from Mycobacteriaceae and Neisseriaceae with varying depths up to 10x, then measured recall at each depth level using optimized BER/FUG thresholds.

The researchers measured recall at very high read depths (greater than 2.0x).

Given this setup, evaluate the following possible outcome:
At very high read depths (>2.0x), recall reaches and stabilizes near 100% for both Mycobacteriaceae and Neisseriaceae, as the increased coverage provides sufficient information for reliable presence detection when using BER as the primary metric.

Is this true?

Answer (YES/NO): NO